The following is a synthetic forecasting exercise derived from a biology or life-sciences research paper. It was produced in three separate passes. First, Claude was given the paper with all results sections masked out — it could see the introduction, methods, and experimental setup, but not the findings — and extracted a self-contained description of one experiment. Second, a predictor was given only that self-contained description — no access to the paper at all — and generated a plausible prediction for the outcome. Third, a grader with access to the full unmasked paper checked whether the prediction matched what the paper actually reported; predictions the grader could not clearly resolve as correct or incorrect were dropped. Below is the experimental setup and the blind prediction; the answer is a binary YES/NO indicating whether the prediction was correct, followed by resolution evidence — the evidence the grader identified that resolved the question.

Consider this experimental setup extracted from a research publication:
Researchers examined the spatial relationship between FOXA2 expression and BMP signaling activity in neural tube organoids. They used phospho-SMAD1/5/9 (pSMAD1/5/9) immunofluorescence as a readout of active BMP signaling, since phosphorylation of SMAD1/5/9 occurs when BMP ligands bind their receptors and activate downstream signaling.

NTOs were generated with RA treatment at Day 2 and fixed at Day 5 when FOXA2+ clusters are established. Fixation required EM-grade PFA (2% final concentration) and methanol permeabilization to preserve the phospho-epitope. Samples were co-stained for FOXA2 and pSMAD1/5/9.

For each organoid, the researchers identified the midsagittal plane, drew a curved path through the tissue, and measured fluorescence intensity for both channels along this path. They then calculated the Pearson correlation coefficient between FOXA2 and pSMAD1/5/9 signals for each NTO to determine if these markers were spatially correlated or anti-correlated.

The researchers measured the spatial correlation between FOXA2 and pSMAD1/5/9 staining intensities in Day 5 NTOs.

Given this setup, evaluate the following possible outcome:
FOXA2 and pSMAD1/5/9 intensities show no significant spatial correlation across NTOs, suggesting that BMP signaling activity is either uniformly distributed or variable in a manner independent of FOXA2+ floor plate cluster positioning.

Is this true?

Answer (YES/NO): NO